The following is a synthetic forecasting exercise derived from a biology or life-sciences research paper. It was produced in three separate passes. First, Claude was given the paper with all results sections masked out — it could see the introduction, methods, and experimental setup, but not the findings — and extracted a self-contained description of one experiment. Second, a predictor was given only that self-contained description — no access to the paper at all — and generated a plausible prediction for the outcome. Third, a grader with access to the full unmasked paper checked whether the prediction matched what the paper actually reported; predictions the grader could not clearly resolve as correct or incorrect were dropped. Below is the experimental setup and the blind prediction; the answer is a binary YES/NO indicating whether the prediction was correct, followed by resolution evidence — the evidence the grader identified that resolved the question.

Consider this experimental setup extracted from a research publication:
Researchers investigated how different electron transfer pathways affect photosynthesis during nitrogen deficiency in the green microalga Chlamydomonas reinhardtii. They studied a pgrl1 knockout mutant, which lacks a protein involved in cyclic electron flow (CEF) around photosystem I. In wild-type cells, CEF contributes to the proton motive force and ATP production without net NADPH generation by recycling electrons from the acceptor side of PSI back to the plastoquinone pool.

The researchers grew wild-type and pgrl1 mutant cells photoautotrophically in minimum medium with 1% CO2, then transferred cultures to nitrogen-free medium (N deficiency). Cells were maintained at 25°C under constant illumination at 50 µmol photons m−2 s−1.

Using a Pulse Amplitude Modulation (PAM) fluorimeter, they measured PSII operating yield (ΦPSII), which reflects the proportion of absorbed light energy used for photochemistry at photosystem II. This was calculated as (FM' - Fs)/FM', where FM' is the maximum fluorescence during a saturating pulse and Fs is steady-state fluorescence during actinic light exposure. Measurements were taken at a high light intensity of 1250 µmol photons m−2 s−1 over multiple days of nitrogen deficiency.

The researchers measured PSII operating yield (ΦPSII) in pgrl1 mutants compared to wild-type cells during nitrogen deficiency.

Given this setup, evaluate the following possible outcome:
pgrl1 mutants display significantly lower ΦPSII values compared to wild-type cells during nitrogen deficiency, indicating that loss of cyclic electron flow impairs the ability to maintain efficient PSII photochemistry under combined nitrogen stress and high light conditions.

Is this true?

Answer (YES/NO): NO